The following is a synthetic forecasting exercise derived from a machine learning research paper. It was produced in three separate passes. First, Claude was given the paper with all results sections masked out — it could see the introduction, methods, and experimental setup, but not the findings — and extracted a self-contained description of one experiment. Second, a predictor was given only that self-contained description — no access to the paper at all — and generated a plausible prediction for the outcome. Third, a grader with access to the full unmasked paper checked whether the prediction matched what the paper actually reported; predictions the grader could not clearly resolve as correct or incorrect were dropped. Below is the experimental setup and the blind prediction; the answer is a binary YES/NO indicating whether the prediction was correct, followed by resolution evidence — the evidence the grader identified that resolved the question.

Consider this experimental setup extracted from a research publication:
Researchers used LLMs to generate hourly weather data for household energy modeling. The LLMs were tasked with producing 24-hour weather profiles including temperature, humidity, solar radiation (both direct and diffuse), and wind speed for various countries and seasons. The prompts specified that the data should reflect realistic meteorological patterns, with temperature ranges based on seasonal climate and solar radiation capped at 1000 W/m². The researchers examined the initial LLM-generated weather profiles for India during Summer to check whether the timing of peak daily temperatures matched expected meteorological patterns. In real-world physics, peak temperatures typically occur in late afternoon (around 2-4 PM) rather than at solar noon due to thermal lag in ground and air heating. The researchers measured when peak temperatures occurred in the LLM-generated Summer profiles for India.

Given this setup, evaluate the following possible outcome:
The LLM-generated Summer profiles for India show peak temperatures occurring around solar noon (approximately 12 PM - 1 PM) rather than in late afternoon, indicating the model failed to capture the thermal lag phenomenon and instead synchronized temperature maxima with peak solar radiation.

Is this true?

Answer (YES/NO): NO